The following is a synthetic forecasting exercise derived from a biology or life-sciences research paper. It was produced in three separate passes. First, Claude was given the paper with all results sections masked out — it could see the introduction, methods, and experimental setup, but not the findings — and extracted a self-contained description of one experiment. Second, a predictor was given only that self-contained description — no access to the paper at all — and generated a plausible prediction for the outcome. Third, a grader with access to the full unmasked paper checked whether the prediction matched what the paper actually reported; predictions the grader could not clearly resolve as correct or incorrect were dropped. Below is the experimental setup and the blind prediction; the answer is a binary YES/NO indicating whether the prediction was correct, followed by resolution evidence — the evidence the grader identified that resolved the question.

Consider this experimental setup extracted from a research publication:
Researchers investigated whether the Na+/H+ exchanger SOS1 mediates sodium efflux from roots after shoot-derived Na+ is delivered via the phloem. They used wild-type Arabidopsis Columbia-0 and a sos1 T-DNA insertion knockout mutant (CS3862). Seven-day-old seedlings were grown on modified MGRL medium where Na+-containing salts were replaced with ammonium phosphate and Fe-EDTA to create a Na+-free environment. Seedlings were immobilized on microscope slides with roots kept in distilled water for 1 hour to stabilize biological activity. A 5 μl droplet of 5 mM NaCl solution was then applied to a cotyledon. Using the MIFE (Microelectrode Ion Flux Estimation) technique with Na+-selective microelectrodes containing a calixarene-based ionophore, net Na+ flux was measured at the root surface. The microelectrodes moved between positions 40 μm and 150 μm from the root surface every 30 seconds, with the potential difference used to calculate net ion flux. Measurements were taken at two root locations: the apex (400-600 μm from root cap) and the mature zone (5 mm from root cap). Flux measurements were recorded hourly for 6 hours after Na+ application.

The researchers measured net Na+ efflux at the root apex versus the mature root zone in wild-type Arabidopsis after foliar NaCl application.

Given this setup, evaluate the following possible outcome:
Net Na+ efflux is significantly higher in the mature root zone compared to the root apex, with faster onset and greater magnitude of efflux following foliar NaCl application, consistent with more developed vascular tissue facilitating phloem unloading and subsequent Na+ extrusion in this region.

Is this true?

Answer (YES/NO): NO